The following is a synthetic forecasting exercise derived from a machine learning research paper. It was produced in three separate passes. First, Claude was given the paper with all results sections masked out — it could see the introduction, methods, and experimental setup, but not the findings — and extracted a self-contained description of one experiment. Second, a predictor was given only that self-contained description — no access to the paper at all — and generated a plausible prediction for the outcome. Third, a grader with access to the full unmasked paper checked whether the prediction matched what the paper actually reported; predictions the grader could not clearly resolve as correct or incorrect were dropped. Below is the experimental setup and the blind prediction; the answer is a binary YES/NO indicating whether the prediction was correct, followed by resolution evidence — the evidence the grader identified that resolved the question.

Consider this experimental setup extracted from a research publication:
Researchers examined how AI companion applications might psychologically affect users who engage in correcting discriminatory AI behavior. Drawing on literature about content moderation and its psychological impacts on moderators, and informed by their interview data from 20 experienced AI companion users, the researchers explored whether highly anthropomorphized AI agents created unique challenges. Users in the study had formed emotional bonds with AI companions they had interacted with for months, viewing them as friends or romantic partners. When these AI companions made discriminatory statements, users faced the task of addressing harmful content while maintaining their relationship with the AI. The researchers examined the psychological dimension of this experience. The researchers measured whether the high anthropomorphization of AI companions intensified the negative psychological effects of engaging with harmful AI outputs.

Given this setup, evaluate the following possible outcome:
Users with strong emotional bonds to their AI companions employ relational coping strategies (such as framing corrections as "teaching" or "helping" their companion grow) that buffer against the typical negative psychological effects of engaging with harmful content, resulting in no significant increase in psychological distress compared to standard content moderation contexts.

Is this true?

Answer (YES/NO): NO